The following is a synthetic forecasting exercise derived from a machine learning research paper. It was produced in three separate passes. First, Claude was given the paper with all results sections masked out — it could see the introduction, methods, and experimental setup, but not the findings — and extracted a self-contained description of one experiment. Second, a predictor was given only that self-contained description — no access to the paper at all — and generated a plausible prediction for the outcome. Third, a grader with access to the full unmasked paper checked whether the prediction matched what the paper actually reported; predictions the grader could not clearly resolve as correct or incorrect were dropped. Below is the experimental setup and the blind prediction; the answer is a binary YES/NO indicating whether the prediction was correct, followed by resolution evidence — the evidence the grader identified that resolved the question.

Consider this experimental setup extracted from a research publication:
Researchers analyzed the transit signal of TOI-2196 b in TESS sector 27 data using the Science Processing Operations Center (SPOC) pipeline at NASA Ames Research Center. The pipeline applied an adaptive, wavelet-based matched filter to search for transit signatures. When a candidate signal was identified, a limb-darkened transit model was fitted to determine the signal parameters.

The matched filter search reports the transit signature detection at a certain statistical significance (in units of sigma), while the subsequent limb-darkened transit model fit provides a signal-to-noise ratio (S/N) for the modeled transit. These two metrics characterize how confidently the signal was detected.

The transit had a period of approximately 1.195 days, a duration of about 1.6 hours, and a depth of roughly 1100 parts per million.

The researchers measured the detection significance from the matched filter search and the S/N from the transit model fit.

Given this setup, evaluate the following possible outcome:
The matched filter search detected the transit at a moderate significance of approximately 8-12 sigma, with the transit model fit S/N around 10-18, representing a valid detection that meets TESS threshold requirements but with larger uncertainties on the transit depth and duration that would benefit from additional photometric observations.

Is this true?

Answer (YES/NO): NO